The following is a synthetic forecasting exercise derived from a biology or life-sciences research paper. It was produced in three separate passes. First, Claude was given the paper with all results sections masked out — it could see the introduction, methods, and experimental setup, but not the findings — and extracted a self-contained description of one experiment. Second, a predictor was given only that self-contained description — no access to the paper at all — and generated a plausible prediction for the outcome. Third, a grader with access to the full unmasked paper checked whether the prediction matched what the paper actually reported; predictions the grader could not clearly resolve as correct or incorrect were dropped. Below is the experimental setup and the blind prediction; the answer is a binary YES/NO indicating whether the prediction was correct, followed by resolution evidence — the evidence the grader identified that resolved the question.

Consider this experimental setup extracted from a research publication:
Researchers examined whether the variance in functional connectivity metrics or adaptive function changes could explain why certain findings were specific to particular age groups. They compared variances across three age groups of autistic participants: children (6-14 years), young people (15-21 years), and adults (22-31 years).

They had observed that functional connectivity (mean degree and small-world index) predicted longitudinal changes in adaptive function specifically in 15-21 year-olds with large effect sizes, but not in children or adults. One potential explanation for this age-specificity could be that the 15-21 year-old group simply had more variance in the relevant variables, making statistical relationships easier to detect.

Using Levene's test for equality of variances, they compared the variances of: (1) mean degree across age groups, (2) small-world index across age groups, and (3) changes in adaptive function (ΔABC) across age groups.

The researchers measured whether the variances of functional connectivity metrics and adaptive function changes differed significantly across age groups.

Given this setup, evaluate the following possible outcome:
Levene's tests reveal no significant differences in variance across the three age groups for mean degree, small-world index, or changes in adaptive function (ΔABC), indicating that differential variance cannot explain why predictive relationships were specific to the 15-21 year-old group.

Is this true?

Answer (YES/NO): YES